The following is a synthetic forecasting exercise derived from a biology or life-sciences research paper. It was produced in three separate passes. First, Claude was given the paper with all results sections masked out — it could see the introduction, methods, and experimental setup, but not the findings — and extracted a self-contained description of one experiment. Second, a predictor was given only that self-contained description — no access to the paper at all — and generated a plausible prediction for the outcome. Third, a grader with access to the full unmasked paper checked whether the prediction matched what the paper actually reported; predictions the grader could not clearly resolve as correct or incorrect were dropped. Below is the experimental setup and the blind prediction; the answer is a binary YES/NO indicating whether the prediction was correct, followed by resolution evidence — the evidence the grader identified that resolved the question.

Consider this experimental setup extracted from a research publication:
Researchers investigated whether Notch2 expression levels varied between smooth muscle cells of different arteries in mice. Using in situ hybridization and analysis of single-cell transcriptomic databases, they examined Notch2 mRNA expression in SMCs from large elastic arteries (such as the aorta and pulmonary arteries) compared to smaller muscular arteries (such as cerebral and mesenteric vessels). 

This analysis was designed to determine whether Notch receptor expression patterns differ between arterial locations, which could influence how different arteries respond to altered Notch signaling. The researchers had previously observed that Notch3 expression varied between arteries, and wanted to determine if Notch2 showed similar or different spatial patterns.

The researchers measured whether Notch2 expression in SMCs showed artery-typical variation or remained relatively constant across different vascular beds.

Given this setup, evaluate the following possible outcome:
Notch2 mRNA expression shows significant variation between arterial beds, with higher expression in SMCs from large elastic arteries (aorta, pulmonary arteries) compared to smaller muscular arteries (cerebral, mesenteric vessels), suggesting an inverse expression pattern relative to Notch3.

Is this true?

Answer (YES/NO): NO